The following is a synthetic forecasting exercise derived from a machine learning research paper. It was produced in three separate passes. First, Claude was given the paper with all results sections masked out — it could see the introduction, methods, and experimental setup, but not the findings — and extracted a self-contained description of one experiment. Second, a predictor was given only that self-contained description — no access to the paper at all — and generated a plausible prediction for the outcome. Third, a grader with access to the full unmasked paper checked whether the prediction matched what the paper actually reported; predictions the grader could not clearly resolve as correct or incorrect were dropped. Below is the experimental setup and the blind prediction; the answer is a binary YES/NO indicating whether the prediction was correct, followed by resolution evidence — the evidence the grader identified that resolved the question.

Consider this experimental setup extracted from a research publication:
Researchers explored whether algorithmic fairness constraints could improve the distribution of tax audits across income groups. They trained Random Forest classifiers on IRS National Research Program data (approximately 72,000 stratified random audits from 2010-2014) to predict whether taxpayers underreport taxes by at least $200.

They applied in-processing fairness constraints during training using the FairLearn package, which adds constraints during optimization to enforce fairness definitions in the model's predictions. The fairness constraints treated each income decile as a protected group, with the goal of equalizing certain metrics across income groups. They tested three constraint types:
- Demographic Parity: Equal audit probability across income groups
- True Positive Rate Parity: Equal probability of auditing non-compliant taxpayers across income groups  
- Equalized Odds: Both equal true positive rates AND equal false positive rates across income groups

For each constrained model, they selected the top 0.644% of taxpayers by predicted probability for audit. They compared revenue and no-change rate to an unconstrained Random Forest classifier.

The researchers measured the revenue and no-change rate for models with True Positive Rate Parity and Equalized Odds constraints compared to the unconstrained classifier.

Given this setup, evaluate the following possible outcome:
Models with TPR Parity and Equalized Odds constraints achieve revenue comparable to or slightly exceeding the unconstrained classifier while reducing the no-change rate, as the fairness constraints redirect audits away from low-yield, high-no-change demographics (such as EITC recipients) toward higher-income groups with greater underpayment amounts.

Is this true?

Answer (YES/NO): NO